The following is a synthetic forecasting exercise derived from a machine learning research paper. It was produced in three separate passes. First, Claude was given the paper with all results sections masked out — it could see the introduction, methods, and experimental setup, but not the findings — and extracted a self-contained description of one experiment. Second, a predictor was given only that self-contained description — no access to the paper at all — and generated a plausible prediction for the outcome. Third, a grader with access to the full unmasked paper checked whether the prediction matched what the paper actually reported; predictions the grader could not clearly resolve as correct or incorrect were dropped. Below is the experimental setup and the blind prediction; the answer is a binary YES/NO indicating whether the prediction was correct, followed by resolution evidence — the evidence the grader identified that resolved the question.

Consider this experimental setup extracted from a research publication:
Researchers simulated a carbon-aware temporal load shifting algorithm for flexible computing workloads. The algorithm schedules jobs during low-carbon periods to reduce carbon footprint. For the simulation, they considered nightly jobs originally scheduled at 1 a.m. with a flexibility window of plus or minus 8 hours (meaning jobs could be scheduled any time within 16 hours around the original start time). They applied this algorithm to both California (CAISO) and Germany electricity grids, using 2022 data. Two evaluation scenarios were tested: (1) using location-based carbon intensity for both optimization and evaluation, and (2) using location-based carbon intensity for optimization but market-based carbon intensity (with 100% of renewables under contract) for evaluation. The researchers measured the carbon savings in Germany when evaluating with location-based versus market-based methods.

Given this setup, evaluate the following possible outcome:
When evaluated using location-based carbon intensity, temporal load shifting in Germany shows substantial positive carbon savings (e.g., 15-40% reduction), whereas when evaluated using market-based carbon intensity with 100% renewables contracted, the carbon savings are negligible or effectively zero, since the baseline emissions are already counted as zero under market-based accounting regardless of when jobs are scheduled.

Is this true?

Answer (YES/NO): NO